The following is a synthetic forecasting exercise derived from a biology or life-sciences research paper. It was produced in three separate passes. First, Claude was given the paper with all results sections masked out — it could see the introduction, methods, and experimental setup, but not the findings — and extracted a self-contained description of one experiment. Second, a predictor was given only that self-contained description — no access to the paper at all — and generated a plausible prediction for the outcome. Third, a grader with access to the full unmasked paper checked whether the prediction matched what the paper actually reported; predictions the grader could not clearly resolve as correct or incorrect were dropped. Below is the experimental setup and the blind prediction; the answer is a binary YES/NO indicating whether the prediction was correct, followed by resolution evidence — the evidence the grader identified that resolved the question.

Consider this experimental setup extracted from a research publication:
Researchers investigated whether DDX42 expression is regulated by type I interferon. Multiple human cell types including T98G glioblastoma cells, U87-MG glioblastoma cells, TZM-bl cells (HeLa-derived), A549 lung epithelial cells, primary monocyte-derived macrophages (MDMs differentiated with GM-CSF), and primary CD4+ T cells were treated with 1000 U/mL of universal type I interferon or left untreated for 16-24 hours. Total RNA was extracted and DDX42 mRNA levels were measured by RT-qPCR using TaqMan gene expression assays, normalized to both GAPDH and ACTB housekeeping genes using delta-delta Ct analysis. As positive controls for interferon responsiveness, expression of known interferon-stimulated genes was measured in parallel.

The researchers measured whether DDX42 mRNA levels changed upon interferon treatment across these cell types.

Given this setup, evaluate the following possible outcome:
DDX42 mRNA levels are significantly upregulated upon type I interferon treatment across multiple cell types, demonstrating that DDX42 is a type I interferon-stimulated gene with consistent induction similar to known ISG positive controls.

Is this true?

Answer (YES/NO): NO